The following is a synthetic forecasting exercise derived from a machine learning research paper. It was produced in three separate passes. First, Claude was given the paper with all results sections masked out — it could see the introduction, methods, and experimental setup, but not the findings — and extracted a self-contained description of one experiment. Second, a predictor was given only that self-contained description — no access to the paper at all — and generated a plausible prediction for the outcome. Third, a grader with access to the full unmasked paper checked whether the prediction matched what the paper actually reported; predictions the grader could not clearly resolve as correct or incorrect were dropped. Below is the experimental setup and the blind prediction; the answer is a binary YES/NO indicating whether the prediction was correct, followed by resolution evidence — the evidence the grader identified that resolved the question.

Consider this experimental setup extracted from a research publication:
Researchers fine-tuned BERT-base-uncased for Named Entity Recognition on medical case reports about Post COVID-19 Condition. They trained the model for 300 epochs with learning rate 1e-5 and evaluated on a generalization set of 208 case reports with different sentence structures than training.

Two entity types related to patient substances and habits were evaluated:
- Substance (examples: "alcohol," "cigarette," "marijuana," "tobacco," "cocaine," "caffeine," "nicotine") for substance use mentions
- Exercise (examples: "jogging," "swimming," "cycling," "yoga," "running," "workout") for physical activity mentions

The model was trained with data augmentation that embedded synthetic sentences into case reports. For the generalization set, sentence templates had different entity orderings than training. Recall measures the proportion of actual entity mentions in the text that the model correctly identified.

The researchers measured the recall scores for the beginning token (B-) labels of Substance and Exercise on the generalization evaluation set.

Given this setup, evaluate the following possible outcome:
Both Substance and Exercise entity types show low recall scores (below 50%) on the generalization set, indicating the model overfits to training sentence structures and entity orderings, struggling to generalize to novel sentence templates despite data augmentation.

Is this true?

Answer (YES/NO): NO